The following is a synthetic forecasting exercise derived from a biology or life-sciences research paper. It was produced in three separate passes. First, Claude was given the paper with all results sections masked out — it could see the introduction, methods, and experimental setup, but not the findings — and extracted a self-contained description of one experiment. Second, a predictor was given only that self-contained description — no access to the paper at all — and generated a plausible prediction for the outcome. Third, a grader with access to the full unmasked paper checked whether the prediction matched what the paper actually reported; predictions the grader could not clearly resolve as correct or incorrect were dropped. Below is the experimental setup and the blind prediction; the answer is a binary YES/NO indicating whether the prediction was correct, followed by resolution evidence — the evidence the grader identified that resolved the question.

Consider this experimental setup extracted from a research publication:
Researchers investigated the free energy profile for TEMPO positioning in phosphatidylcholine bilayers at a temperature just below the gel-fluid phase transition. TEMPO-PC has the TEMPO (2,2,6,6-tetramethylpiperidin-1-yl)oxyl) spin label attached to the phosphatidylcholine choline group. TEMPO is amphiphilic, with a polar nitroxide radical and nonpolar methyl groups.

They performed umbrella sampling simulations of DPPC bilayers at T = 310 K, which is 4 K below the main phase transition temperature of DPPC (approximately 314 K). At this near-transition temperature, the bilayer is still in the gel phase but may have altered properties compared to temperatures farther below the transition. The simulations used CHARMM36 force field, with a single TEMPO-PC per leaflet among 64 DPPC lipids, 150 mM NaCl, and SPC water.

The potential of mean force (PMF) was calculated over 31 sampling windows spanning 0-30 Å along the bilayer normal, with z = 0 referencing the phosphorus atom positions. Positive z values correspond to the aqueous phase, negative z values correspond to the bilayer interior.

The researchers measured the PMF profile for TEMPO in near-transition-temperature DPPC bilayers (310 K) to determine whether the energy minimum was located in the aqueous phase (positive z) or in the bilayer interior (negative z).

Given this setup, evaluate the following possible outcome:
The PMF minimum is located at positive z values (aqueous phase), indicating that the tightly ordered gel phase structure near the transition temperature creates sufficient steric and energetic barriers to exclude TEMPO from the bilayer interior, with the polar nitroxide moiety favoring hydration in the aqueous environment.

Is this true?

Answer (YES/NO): NO